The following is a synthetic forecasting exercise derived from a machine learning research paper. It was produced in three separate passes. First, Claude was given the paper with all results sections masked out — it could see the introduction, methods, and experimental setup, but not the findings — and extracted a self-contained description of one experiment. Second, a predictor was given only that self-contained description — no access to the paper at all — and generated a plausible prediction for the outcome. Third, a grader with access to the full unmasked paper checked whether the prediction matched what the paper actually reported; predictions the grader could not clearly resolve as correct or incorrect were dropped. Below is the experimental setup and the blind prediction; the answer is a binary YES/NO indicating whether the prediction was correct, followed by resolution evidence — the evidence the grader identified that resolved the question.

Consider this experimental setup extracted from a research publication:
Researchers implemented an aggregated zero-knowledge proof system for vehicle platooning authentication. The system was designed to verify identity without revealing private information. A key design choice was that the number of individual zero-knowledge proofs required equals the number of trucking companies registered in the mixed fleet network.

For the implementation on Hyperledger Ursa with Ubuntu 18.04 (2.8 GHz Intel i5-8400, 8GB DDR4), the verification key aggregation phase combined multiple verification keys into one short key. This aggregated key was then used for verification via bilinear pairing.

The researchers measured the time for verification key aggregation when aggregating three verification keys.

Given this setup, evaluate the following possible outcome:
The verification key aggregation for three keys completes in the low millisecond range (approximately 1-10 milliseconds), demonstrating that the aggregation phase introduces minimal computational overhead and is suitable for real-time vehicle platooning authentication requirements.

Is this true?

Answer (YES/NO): NO